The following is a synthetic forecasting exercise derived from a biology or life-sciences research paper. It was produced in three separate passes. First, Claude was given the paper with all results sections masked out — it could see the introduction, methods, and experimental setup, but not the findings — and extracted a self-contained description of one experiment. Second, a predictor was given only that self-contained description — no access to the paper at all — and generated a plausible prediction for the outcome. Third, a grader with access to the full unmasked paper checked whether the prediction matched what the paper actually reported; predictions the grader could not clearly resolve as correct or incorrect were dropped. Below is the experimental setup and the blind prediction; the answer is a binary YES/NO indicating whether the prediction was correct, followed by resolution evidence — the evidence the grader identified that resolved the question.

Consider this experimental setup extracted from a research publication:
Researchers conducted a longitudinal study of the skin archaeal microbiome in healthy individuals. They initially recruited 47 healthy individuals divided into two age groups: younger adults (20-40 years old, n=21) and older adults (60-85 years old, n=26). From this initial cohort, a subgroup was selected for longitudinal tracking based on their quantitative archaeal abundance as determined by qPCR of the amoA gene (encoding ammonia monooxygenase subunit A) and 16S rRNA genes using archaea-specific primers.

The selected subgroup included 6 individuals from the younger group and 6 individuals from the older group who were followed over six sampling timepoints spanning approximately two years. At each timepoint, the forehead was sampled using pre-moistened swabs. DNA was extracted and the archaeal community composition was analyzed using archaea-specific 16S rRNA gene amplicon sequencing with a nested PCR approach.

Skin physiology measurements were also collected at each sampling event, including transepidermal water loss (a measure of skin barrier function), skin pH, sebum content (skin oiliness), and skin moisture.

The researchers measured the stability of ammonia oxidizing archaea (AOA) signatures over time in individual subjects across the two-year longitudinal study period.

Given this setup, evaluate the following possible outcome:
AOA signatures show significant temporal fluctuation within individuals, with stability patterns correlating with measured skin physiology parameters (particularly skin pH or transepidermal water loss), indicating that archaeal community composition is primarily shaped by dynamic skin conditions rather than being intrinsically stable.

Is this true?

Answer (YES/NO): NO